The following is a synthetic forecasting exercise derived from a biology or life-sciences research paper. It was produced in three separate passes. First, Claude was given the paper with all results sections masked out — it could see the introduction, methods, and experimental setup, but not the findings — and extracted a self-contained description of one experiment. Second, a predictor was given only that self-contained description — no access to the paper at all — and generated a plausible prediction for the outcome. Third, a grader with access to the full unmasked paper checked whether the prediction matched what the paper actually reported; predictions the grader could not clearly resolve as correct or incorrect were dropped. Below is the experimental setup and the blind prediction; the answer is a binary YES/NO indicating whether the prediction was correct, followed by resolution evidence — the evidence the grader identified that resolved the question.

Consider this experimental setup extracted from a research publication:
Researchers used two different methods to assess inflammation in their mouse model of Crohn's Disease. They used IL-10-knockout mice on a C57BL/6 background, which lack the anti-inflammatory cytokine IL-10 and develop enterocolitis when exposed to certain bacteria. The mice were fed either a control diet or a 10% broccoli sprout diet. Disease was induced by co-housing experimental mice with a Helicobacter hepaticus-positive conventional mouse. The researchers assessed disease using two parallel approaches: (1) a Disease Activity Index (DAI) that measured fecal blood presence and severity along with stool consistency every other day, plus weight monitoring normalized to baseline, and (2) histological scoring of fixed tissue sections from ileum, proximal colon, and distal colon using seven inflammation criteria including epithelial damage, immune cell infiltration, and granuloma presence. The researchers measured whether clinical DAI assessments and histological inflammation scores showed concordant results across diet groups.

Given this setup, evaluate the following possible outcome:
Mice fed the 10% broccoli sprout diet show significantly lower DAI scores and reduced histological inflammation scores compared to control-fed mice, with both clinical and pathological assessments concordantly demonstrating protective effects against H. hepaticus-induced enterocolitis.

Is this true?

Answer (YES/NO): NO